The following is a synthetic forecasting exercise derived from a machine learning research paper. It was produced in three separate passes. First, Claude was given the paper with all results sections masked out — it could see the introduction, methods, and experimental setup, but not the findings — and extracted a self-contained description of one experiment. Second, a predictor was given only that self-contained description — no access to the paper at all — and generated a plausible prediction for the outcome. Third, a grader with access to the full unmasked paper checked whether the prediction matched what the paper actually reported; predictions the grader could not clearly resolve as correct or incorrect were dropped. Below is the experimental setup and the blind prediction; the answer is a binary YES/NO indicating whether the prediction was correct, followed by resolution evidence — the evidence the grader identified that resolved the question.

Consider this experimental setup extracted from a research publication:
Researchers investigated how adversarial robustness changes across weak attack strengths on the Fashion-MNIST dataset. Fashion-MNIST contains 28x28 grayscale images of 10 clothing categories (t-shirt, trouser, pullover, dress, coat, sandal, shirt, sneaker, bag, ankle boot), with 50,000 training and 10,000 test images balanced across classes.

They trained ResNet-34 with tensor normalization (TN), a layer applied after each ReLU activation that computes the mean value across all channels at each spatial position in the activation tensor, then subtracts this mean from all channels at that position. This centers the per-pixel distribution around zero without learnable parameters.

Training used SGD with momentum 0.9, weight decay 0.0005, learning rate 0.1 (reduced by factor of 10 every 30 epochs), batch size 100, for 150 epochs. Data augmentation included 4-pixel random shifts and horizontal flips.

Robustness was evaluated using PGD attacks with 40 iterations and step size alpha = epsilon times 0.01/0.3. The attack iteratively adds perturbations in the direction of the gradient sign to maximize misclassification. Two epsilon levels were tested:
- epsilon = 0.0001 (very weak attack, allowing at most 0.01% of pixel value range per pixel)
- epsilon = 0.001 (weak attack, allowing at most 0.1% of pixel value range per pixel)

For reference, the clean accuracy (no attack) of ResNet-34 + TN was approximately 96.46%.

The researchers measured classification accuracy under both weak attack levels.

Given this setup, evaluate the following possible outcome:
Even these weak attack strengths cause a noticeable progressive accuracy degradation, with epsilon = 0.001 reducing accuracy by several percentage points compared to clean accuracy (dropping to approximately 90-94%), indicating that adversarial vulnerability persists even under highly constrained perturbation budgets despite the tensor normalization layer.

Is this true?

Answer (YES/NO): NO